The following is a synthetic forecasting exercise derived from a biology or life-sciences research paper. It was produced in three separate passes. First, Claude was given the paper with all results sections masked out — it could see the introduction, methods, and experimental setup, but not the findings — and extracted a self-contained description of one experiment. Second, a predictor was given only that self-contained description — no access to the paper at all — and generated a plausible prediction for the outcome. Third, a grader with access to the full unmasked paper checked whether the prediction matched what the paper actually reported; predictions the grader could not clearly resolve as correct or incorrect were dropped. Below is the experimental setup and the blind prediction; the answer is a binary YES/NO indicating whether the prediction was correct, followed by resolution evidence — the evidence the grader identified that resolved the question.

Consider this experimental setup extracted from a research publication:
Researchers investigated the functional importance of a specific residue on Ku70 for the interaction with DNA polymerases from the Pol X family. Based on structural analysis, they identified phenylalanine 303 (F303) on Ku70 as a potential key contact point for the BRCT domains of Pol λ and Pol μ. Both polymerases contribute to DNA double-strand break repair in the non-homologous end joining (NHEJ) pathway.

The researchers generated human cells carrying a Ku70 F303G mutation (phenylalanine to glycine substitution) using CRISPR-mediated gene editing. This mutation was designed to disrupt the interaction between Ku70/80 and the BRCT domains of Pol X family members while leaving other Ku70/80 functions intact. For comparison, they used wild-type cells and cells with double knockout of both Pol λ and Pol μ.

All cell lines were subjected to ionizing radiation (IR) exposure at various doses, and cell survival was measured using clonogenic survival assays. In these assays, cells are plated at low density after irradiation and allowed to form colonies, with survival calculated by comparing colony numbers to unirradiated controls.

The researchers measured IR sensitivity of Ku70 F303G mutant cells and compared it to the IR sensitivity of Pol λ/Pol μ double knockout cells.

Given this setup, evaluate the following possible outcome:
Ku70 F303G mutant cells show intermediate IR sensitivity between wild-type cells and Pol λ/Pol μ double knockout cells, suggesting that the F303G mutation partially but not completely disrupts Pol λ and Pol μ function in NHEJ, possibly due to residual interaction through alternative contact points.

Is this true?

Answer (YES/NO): NO